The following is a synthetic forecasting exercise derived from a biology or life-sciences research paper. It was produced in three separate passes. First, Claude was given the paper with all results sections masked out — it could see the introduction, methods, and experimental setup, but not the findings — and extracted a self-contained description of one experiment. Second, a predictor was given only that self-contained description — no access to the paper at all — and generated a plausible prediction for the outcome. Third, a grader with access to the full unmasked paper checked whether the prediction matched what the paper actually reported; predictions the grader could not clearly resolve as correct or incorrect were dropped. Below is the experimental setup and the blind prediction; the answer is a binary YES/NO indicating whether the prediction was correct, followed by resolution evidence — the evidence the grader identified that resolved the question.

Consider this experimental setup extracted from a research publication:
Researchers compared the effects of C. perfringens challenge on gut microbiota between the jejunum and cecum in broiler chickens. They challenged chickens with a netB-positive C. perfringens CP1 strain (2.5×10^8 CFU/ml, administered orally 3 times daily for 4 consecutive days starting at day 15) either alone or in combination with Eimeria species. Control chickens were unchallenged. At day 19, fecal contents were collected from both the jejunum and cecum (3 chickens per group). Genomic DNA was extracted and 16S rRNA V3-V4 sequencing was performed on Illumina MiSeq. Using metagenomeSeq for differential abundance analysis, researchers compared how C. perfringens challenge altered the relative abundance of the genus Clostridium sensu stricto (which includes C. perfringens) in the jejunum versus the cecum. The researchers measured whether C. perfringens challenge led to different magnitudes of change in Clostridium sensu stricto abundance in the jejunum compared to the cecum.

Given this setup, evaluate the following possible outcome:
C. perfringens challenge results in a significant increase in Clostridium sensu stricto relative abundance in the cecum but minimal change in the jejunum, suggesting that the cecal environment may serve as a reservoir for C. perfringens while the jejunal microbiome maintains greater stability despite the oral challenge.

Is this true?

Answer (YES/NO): NO